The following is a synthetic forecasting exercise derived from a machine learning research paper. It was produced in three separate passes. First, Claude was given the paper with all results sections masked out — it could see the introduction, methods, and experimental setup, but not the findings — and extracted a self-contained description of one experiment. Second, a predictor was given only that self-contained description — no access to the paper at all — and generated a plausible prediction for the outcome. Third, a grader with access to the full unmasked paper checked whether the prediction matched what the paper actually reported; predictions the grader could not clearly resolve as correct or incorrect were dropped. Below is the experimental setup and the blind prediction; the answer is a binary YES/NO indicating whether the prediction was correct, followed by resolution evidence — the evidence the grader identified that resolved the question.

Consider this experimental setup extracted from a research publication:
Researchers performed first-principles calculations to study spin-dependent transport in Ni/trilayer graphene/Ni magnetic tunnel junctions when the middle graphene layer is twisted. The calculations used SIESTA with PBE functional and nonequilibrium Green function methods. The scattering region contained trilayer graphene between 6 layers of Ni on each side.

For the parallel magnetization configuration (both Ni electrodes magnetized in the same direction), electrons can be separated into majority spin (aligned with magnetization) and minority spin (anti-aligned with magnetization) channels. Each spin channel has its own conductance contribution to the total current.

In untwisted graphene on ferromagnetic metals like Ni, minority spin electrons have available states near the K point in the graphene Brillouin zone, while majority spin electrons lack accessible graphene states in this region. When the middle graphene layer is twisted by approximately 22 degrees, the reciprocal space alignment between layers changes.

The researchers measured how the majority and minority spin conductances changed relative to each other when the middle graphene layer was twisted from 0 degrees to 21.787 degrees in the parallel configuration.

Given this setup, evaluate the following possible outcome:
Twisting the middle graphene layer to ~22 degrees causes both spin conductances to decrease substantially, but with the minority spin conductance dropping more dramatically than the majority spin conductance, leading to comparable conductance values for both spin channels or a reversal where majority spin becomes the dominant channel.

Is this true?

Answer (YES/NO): NO